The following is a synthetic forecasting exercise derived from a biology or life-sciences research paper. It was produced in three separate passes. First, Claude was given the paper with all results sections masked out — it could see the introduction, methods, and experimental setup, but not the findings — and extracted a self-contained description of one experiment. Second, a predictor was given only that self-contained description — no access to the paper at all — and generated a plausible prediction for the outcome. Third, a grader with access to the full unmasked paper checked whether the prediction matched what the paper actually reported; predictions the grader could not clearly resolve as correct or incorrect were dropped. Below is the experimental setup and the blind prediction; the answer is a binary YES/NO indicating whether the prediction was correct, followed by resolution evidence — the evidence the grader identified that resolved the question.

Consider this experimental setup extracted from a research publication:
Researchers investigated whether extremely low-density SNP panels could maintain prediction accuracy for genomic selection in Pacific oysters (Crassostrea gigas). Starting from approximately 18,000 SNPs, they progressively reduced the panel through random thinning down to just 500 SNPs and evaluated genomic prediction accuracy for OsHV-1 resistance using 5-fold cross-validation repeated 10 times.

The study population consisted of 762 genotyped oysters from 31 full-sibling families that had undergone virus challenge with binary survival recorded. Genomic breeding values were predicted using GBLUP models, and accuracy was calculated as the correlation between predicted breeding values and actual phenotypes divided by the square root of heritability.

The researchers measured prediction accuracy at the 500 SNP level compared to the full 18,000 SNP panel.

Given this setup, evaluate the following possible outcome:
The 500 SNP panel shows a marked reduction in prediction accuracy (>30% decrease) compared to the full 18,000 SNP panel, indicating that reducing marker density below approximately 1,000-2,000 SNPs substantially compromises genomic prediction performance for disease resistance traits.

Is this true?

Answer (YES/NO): NO